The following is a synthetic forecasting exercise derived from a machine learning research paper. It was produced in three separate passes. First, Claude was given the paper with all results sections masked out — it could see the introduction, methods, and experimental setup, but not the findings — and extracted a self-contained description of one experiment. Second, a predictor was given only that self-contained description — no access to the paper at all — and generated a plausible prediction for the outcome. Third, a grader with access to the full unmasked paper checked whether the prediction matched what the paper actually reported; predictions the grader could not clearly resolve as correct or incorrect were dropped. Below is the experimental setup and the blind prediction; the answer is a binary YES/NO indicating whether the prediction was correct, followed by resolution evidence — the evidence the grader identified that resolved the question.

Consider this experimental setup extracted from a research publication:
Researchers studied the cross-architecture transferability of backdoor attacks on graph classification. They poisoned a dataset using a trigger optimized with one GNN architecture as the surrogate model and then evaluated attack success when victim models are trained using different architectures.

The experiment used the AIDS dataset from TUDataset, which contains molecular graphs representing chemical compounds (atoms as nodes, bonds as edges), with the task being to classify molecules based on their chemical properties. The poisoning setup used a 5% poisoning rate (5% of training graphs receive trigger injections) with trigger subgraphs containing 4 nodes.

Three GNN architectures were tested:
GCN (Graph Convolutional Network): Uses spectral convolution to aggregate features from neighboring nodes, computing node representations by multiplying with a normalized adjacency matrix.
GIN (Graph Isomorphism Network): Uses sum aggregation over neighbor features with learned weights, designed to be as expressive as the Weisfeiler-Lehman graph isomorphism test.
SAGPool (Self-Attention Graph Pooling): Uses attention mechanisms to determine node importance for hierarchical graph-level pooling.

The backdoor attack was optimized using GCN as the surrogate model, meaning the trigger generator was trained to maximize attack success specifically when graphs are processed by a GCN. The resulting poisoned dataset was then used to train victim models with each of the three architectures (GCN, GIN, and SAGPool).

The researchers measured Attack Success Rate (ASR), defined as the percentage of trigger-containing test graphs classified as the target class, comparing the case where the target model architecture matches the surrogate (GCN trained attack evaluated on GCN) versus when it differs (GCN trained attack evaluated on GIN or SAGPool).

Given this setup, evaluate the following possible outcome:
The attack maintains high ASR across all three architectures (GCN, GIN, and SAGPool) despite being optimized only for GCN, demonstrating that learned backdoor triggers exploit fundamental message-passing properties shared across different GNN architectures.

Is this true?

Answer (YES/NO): YES